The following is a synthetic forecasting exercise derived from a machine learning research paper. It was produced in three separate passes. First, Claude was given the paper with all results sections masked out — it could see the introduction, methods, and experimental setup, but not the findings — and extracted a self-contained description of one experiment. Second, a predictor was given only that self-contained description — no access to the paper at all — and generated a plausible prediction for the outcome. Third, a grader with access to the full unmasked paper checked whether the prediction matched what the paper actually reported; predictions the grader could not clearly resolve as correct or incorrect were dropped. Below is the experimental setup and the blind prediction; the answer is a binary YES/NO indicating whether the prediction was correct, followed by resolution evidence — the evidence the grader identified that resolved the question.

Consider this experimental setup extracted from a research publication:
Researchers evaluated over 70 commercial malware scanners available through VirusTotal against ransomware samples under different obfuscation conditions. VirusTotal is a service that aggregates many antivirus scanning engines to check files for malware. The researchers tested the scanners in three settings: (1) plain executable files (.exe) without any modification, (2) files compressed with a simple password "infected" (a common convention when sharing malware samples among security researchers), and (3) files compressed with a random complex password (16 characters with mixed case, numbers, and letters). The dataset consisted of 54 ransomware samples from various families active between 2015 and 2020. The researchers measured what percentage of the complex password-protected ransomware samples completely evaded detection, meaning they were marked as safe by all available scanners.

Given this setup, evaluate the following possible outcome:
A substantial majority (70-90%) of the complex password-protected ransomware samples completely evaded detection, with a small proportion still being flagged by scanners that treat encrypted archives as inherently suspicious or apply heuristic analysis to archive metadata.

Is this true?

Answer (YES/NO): NO